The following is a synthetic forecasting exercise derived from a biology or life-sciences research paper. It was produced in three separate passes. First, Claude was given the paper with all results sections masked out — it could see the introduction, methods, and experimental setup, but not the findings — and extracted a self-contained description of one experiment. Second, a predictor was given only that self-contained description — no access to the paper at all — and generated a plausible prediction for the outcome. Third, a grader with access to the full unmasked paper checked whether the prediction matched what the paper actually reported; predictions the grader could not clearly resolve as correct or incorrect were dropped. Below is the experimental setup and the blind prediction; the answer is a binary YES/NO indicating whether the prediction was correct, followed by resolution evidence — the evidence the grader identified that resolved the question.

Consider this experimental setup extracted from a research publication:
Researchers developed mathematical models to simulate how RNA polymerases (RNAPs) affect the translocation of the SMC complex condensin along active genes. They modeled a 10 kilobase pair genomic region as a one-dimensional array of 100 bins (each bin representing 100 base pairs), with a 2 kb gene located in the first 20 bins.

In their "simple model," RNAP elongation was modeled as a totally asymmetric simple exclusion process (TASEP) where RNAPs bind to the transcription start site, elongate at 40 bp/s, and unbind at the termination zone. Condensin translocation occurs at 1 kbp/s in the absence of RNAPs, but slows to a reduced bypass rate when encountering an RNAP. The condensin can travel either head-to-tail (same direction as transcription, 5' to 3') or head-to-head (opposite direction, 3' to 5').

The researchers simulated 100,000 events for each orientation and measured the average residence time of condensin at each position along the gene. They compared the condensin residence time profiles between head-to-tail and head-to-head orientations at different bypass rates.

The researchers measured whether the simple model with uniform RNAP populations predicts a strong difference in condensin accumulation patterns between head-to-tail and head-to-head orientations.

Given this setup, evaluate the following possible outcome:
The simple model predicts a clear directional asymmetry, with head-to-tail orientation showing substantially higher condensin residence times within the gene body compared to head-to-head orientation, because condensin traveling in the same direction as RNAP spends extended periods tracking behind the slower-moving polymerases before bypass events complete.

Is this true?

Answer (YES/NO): NO